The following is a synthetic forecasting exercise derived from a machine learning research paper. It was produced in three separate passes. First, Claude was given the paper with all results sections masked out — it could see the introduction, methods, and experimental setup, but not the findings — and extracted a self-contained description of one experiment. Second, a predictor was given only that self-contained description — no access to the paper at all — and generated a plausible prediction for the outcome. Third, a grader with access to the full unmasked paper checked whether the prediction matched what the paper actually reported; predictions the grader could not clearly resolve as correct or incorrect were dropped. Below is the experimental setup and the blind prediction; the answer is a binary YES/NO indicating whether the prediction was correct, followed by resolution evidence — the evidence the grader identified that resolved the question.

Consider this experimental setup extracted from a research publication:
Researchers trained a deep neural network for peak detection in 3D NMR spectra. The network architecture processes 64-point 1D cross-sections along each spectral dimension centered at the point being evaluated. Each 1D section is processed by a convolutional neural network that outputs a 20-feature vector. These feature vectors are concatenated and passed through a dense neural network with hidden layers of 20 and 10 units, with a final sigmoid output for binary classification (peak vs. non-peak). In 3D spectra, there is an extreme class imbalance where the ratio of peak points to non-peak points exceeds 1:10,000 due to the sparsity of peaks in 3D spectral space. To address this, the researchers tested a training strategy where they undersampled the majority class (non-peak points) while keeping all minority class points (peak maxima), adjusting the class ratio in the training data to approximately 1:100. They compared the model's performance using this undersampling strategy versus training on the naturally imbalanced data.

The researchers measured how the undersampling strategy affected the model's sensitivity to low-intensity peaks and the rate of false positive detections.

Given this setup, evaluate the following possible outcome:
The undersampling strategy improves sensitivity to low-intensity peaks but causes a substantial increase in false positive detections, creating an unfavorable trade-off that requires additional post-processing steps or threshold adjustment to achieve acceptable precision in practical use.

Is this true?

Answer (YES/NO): YES